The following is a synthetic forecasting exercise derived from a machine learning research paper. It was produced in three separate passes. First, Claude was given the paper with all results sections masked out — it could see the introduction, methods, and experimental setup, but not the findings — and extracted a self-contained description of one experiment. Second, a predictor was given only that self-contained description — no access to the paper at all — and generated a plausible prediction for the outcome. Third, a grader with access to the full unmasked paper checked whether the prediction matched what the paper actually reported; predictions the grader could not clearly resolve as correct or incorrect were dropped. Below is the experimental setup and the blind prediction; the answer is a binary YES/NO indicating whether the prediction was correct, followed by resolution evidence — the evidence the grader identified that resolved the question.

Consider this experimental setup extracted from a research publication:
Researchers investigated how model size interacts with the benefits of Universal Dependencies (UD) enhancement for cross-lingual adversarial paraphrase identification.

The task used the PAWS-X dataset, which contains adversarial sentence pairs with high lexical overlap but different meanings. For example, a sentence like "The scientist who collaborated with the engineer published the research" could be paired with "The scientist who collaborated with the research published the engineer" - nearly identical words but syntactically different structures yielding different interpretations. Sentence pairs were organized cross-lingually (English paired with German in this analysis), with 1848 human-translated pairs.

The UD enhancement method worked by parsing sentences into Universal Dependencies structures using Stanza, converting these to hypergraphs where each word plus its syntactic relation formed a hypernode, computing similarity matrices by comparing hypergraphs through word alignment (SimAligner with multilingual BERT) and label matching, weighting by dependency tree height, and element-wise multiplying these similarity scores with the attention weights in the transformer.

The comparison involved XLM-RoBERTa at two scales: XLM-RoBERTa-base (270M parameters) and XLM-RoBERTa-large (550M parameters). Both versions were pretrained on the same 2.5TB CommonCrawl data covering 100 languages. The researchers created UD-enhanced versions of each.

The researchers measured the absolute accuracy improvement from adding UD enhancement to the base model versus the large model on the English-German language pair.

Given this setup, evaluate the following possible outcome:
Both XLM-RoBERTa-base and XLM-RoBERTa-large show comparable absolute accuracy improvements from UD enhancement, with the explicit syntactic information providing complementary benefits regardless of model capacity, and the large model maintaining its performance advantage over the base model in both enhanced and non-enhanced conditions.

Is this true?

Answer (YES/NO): NO